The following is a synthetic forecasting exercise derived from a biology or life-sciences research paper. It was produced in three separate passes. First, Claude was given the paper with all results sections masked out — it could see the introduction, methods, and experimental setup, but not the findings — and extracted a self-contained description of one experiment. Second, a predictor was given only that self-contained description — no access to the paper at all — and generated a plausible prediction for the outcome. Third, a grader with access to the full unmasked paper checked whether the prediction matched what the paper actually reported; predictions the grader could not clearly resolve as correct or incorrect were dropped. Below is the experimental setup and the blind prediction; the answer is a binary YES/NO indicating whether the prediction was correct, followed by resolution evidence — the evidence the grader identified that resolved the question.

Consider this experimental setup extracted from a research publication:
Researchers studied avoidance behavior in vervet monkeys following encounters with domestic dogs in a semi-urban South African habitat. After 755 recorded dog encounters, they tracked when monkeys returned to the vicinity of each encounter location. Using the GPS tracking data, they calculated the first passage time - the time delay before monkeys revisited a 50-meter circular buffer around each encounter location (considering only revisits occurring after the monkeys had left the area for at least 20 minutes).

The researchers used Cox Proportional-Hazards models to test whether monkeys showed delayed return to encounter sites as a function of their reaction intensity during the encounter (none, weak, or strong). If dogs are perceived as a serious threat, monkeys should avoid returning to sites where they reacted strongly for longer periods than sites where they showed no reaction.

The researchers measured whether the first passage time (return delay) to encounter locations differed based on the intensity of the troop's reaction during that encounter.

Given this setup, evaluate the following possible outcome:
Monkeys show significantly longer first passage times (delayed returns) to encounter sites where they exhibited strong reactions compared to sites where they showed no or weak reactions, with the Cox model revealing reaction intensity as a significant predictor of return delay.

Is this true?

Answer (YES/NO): NO